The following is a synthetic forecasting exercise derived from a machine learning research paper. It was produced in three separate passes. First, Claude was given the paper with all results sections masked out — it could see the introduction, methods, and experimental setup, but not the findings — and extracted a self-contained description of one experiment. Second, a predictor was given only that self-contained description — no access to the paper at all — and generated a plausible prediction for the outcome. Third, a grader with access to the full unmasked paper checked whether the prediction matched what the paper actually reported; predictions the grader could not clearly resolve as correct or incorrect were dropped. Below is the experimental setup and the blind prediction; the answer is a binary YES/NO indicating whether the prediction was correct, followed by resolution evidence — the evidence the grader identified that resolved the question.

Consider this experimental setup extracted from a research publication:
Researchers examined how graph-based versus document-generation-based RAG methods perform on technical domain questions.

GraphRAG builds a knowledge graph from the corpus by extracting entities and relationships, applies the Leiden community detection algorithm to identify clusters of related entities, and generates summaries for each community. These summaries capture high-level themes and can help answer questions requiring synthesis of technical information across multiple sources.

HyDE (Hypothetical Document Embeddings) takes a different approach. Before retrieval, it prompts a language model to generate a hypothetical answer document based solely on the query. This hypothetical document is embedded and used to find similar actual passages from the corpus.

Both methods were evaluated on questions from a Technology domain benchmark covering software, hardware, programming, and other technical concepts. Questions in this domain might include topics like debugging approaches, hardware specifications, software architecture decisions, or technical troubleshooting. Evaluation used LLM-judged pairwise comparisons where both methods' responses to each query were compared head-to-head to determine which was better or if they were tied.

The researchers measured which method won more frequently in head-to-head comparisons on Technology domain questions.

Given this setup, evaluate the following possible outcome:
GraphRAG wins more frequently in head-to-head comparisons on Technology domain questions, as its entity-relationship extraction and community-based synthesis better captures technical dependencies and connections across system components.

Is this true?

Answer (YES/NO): YES